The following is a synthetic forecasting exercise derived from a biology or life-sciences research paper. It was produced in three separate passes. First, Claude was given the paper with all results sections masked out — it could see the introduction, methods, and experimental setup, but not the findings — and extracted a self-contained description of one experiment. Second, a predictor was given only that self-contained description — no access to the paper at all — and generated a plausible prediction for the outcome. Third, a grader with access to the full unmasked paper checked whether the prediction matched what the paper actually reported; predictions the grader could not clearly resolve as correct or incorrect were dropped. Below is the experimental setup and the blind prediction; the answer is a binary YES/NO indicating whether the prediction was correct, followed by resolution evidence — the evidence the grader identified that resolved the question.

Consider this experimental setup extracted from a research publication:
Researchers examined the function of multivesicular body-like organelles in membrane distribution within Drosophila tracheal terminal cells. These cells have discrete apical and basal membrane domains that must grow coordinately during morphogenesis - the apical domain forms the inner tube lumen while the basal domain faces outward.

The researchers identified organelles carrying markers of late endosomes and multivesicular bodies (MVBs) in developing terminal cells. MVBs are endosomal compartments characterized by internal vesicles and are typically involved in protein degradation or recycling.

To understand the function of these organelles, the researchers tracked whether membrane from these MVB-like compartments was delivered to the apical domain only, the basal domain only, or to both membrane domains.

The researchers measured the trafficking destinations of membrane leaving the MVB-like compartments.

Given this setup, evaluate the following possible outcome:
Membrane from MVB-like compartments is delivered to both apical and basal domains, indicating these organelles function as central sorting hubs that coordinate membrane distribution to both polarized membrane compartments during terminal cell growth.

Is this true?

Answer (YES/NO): YES